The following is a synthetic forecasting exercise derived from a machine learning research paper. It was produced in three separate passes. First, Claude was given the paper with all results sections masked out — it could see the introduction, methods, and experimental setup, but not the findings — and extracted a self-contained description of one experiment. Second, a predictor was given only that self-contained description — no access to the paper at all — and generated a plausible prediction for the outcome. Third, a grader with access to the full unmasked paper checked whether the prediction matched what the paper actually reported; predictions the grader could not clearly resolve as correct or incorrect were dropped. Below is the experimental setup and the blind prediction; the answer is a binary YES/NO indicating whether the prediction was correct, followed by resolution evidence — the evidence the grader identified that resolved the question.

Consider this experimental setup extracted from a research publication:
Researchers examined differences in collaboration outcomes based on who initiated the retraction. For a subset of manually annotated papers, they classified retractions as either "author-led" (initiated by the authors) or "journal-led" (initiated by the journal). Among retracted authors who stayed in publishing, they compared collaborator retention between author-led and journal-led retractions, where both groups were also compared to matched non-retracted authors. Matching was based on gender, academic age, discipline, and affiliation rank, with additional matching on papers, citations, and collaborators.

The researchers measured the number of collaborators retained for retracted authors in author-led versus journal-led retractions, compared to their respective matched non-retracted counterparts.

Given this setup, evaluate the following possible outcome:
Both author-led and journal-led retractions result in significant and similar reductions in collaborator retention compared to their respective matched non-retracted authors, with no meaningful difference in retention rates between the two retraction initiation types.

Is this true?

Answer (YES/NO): NO